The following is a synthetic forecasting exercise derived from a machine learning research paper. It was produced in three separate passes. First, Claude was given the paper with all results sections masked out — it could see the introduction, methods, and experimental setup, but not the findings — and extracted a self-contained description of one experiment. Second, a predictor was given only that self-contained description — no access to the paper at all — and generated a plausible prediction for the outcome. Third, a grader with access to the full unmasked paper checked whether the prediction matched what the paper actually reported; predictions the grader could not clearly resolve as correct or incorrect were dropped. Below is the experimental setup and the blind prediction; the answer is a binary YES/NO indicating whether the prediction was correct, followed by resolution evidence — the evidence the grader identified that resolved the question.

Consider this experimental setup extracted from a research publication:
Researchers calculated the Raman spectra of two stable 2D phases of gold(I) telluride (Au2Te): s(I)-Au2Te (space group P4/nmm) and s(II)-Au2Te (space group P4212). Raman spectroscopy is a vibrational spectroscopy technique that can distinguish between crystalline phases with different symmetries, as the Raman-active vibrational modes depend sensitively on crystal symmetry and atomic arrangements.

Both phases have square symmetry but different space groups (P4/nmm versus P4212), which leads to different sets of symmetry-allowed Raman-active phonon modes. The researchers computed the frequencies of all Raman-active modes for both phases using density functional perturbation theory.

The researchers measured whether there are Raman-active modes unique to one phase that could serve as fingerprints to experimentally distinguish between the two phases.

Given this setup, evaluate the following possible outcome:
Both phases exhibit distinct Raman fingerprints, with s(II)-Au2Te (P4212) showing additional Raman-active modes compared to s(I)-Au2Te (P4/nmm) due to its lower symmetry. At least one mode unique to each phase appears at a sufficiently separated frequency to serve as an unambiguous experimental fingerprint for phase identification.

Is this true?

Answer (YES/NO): NO